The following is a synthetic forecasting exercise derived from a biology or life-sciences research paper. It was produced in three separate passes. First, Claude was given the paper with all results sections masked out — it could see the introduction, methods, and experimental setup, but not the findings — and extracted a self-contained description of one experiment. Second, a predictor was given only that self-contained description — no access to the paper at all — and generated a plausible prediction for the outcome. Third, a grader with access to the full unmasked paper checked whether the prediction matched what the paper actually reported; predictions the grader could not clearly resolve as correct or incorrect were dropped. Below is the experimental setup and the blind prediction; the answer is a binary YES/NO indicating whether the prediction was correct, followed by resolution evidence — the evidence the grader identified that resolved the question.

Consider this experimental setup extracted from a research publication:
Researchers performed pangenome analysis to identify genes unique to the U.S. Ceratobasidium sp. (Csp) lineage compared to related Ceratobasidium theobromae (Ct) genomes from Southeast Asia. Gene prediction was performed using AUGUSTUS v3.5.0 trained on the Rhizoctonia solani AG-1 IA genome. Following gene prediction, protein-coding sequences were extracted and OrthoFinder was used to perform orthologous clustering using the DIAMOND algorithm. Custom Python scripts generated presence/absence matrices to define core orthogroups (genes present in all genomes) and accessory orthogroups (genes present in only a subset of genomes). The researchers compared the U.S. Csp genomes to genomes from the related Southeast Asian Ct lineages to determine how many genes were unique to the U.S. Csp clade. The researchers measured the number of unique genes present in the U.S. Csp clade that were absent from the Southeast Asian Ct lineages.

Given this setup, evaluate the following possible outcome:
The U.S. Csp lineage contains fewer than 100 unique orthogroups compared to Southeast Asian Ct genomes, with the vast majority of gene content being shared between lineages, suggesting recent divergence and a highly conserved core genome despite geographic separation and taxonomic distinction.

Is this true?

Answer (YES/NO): NO